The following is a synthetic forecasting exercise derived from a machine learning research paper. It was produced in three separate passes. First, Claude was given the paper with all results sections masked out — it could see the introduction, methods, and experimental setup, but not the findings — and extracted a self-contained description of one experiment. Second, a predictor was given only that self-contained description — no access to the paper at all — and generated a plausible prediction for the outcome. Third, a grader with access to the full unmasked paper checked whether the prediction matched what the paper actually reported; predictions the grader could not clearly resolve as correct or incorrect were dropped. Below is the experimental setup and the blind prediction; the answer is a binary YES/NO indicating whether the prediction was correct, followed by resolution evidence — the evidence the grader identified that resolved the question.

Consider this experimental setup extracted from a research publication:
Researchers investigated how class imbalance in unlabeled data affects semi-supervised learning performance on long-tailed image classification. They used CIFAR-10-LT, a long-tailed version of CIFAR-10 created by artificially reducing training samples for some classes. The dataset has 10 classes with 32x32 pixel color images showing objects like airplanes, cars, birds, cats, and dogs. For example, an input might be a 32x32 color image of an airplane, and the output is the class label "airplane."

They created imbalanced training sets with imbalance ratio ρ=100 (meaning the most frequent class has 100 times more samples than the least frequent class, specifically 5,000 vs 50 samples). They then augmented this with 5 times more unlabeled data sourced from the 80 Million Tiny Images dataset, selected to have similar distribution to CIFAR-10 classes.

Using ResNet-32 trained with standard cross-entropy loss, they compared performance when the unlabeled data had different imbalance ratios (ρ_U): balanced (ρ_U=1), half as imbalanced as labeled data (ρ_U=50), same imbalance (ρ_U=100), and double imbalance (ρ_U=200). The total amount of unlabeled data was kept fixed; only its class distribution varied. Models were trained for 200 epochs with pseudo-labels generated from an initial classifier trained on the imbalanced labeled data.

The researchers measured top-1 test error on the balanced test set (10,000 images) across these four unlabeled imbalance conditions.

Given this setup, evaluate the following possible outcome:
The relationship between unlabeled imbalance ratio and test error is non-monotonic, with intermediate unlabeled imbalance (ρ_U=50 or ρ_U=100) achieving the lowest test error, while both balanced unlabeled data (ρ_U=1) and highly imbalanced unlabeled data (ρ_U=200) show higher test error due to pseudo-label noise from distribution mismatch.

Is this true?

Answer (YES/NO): NO